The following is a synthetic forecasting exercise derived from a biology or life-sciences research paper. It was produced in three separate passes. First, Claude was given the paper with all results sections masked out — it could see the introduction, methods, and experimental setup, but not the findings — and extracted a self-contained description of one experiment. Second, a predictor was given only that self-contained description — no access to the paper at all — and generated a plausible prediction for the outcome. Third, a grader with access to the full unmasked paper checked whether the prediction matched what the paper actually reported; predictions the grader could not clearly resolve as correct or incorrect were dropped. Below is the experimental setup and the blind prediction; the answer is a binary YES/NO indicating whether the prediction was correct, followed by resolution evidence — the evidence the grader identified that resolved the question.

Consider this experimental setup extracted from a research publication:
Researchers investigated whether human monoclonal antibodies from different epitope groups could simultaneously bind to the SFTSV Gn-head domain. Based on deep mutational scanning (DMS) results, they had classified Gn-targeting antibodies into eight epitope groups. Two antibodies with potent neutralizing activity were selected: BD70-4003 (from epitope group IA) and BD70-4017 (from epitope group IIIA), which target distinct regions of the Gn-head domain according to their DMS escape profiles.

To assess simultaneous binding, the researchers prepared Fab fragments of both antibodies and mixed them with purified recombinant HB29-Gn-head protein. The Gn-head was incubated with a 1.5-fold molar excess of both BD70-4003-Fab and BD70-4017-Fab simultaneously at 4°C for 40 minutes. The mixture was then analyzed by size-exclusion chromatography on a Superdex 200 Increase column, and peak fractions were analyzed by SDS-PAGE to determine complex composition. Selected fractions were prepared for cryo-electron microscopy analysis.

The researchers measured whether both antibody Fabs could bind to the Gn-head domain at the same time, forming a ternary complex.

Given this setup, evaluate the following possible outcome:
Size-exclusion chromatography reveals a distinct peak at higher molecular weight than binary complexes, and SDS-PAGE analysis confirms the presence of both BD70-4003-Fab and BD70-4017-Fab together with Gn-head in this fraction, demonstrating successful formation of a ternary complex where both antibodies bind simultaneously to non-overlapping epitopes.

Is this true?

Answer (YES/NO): YES